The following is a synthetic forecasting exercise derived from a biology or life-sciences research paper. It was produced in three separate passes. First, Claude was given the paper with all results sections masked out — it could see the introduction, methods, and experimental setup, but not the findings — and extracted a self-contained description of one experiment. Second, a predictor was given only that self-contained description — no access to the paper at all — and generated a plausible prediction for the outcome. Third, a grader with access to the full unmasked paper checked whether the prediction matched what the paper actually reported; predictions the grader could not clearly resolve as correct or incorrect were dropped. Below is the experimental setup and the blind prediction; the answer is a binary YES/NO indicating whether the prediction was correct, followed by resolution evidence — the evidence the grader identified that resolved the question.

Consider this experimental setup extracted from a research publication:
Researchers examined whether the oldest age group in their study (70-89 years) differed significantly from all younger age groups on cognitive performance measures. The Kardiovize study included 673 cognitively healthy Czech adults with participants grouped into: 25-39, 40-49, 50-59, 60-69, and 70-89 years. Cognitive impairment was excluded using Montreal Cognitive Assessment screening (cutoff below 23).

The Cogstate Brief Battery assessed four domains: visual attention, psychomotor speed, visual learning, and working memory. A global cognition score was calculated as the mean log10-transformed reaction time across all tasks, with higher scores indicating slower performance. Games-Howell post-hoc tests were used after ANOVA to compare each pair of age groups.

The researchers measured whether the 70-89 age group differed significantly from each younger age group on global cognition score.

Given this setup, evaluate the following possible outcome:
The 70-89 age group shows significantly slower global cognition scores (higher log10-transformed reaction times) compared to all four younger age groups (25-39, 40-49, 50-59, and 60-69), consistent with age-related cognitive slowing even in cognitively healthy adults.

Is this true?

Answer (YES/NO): NO